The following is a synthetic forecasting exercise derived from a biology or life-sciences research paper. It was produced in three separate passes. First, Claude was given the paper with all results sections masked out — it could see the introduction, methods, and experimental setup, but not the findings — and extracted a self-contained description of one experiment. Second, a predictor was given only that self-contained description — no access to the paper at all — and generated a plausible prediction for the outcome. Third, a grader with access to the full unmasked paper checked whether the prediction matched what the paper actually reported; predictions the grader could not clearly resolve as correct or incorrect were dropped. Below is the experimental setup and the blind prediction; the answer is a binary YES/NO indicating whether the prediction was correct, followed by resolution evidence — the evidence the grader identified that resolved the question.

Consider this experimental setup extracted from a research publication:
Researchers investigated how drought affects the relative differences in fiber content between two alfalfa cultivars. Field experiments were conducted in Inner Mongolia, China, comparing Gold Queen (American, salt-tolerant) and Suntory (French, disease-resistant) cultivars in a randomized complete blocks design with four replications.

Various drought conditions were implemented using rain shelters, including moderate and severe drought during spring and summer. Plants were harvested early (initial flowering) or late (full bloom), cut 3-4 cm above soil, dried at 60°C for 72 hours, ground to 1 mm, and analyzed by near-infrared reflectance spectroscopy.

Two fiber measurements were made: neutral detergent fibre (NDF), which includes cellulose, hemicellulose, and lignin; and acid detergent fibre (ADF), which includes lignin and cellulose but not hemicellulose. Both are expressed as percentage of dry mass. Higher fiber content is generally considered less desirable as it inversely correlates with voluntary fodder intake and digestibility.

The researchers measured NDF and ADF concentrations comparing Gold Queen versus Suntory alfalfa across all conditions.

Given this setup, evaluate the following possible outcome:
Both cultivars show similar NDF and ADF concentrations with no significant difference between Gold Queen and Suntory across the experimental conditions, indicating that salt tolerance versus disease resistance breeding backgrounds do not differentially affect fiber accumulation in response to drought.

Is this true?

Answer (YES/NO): NO